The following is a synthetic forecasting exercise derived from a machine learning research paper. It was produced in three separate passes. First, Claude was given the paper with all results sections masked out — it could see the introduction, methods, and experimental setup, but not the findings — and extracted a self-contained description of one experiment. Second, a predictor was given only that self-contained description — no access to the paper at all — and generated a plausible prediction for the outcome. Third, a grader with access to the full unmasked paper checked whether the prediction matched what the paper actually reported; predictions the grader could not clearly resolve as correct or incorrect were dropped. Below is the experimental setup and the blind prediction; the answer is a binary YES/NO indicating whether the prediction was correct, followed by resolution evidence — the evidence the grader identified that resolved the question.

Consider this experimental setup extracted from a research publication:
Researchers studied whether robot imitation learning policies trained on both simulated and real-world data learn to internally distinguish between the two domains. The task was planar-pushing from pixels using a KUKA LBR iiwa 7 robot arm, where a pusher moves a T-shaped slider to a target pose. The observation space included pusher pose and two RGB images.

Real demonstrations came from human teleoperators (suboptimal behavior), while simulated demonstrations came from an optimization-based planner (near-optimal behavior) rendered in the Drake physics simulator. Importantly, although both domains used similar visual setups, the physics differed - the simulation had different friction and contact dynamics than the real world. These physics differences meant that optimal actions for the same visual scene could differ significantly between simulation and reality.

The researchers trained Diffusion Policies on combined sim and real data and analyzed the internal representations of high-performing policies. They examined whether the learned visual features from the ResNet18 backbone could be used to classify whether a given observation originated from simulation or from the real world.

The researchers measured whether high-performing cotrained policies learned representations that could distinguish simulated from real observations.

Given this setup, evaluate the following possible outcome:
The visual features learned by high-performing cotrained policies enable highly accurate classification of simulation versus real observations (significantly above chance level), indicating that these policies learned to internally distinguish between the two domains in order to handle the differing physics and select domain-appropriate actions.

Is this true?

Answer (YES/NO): YES